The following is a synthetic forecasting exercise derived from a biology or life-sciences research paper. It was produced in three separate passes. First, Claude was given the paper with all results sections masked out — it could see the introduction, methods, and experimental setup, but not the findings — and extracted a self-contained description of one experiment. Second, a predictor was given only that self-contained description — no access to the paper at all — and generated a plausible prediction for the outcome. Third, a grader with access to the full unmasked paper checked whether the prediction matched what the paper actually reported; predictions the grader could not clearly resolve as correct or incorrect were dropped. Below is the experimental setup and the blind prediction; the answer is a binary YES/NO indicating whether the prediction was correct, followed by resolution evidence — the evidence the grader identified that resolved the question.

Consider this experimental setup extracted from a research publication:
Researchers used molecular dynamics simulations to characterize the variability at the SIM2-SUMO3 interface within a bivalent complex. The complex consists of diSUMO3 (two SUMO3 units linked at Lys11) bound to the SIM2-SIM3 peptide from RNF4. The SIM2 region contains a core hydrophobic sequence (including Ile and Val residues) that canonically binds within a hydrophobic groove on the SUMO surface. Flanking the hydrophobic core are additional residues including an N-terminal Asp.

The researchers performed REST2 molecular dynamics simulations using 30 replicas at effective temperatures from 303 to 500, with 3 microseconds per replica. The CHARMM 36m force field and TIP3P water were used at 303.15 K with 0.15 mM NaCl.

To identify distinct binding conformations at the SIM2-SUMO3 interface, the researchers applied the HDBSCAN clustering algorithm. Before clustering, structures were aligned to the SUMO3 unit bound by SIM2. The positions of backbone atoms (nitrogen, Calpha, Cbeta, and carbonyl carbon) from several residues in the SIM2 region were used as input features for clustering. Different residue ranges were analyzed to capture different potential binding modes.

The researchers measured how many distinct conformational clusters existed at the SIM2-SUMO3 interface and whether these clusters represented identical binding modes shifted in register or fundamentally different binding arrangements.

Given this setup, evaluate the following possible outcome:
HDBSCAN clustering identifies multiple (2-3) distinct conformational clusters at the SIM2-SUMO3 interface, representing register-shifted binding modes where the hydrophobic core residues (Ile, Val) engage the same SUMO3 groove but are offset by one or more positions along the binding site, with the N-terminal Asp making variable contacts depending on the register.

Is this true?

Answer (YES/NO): NO